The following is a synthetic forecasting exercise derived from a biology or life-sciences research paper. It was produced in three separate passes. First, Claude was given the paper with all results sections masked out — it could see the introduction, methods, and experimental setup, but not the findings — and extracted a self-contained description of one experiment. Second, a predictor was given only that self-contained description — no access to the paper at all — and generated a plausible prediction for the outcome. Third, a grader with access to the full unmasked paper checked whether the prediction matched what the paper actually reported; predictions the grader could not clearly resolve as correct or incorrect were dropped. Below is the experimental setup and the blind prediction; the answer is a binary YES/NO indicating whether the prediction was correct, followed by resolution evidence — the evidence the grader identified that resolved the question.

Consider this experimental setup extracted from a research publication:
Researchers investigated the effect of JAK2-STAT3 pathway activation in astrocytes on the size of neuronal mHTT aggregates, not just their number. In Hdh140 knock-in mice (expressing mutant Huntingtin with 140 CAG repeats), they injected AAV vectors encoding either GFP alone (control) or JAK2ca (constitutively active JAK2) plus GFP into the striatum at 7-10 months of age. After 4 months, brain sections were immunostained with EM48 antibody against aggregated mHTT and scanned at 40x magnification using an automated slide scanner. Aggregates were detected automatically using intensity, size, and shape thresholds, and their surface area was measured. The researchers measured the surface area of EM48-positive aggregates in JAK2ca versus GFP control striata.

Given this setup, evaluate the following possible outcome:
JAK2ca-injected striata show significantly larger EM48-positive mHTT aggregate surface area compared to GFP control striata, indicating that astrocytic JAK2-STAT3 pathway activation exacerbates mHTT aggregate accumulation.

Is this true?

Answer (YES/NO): NO